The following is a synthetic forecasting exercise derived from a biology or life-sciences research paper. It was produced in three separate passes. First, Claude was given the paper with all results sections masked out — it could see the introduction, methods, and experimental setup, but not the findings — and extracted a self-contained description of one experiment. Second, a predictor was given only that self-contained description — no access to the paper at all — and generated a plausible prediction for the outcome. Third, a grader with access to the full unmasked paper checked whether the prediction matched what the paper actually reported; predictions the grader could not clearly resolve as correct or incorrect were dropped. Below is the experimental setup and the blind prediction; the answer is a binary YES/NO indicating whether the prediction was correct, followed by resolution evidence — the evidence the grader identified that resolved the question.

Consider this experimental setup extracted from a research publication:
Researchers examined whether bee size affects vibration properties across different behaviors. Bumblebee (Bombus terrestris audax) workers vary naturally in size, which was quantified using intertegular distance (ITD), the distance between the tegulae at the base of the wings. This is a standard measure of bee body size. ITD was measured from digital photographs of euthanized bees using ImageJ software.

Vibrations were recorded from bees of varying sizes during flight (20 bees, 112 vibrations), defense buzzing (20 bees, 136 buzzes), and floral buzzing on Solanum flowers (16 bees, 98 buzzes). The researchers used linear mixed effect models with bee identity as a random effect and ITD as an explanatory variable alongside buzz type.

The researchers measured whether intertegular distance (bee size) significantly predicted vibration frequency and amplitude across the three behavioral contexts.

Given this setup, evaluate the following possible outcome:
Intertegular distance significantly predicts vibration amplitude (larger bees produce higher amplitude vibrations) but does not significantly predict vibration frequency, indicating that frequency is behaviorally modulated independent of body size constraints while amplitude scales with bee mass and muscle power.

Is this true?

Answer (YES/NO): NO